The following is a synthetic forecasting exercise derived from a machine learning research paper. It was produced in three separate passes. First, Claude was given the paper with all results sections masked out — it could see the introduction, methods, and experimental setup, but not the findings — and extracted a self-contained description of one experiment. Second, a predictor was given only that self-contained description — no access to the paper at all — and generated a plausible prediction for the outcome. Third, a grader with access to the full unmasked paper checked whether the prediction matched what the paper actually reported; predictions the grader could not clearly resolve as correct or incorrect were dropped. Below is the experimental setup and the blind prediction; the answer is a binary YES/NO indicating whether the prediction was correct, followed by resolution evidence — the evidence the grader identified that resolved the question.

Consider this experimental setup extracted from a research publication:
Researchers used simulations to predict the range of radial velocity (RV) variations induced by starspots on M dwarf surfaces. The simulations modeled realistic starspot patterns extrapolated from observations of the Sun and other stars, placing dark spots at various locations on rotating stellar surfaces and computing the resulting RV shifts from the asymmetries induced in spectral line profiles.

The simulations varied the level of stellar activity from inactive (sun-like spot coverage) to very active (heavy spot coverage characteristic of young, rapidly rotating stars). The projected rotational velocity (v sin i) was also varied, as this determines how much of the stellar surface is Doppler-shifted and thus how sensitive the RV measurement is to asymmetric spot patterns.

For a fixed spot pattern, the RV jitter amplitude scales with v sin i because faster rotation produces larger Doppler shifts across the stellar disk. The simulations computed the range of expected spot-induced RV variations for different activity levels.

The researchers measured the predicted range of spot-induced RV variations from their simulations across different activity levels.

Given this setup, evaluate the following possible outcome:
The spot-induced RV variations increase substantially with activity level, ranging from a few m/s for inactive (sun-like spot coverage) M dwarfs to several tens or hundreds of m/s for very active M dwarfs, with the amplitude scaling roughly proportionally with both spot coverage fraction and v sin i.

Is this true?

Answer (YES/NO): NO